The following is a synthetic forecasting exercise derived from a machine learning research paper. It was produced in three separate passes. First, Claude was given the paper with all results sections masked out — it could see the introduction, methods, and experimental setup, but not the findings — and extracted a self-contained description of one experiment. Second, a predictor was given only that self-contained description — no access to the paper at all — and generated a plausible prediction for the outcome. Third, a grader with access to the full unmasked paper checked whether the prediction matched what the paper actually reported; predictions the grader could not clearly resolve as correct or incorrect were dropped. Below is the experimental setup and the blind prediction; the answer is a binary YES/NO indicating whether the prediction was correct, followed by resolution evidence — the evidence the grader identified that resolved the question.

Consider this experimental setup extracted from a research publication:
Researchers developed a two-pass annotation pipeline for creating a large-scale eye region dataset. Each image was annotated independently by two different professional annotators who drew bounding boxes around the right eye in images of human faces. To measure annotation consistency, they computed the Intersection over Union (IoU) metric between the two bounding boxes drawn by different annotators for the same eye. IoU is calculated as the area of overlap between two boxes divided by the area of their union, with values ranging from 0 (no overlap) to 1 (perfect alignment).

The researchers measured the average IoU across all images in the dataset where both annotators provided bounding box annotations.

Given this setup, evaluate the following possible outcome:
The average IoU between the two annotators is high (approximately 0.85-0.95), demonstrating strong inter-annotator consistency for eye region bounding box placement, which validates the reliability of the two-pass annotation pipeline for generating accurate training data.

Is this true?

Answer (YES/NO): YES